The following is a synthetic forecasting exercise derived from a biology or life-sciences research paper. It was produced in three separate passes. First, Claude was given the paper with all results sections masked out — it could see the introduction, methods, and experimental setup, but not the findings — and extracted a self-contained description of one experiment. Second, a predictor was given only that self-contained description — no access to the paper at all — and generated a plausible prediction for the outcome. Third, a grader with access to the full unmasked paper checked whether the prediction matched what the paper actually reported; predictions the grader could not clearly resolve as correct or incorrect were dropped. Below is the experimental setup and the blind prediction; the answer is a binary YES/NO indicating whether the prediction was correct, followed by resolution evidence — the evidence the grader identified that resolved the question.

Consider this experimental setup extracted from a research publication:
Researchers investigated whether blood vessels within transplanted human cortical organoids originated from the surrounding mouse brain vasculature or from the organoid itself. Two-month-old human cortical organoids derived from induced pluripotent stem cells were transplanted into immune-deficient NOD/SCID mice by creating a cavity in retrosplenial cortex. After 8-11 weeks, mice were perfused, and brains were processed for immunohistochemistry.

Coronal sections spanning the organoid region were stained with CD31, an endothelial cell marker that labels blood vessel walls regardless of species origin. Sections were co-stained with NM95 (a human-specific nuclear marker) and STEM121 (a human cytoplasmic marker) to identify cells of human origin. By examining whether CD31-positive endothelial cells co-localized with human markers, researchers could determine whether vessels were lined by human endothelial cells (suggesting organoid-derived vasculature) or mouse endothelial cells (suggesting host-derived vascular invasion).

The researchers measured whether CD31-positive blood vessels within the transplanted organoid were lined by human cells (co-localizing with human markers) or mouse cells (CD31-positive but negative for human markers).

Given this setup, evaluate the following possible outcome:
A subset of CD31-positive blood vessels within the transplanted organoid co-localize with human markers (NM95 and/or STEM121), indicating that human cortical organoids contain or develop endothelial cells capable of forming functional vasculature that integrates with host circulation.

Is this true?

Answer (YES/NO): NO